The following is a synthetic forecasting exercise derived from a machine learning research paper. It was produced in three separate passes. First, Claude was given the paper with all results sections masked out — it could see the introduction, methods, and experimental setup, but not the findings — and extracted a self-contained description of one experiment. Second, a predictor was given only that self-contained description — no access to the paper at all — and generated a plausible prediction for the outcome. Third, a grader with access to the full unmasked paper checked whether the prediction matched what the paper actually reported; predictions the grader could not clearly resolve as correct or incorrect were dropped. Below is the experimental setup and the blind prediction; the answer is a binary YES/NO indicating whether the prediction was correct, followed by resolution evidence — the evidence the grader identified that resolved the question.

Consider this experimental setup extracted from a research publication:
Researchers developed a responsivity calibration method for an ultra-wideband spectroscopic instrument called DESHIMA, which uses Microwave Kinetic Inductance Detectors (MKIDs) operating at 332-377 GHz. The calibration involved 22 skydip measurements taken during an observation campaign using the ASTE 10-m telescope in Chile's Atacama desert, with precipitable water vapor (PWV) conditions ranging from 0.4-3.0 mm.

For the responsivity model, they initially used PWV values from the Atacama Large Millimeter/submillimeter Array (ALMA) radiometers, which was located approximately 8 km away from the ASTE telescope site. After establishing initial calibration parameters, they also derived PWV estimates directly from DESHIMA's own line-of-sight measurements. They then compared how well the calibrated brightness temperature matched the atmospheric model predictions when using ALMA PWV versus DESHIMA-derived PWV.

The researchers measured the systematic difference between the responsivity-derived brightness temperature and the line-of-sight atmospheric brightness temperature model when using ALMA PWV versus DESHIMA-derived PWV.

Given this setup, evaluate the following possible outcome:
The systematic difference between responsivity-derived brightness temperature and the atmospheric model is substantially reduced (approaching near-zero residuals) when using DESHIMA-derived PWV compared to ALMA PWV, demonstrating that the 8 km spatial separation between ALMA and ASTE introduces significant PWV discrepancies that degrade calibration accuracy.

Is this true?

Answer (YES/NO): NO